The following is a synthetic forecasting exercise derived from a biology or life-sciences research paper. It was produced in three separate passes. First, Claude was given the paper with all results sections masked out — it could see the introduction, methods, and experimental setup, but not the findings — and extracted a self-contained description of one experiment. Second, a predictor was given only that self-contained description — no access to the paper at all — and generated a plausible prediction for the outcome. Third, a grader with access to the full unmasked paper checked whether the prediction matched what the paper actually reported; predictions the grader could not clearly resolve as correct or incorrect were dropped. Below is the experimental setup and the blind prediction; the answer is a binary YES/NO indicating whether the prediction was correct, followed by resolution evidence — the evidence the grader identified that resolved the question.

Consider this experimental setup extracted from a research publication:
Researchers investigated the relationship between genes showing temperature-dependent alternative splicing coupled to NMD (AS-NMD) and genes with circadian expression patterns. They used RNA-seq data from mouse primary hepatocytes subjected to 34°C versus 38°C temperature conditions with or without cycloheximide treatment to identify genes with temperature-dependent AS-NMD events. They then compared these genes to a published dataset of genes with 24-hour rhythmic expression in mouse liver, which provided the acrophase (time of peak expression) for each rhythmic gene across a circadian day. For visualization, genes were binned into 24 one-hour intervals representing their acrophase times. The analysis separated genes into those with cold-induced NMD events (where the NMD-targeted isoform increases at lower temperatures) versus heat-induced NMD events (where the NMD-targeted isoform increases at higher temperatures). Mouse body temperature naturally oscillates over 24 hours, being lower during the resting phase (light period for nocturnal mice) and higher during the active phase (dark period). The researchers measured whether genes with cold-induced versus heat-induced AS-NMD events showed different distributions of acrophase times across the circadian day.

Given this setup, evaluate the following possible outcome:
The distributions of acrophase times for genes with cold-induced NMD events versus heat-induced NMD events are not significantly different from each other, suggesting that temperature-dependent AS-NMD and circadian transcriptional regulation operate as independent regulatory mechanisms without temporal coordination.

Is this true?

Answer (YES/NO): NO